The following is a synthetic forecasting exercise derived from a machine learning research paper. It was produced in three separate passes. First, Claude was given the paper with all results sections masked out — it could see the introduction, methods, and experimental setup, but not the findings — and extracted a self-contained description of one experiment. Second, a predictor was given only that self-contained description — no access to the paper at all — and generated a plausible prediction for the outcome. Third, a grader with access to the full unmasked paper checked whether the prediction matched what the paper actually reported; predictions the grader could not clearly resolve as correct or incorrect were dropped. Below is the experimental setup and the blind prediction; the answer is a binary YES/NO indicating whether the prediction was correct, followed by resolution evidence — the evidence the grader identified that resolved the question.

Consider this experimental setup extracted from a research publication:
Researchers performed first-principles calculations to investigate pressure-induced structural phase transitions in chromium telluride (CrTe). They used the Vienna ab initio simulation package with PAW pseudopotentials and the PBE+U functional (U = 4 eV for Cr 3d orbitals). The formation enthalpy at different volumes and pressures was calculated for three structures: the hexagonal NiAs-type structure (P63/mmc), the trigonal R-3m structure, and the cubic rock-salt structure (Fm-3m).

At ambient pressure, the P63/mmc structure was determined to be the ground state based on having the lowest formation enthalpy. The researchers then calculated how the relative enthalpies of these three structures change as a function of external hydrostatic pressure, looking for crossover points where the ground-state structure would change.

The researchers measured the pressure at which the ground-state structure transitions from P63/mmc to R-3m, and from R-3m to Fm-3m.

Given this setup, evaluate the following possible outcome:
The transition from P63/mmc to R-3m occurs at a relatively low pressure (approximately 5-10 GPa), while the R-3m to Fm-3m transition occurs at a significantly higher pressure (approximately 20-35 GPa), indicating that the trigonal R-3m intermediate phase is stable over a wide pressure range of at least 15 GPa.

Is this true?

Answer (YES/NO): NO